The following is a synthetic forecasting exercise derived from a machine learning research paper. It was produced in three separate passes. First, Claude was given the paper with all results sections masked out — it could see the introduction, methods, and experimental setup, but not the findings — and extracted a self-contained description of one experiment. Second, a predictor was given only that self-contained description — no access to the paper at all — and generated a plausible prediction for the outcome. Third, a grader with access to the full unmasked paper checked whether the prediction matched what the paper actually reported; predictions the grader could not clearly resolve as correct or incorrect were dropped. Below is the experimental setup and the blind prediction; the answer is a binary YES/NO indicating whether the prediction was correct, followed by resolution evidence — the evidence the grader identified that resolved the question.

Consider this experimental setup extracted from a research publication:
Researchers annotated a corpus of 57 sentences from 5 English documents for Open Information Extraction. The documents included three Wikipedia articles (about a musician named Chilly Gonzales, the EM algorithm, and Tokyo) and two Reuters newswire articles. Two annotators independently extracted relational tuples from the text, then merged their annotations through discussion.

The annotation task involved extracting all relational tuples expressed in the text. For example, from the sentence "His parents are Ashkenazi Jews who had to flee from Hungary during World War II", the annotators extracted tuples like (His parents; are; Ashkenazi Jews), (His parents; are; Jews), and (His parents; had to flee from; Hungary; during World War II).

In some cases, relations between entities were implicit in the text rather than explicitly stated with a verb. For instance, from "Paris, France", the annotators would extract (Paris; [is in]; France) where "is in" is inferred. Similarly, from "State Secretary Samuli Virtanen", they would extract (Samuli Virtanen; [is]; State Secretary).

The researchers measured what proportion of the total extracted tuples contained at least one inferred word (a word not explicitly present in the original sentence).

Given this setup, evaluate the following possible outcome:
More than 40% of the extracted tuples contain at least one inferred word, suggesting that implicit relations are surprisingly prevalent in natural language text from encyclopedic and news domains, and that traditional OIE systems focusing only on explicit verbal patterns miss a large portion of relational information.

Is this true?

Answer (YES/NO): YES